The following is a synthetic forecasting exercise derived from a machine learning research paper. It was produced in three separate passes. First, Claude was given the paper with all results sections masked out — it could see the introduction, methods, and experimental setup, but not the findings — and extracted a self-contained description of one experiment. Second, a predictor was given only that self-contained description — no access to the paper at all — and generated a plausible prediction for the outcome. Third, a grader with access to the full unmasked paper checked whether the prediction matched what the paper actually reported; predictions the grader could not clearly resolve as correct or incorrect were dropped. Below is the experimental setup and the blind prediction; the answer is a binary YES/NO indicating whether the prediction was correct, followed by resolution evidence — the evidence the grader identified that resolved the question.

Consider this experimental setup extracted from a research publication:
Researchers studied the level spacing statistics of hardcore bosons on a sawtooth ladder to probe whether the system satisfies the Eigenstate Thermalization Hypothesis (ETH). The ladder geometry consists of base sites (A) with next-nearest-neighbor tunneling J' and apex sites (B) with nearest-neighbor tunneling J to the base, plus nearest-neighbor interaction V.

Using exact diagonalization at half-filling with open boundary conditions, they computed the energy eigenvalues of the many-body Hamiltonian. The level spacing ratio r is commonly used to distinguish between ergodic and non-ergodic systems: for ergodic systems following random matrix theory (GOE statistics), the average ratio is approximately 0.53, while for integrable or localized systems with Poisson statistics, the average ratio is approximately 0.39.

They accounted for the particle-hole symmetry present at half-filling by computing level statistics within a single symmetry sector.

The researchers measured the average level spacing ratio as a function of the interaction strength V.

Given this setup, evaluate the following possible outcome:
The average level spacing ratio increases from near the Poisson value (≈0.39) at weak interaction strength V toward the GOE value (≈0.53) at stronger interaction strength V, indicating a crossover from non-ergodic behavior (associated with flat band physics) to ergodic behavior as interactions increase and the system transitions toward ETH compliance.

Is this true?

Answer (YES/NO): NO